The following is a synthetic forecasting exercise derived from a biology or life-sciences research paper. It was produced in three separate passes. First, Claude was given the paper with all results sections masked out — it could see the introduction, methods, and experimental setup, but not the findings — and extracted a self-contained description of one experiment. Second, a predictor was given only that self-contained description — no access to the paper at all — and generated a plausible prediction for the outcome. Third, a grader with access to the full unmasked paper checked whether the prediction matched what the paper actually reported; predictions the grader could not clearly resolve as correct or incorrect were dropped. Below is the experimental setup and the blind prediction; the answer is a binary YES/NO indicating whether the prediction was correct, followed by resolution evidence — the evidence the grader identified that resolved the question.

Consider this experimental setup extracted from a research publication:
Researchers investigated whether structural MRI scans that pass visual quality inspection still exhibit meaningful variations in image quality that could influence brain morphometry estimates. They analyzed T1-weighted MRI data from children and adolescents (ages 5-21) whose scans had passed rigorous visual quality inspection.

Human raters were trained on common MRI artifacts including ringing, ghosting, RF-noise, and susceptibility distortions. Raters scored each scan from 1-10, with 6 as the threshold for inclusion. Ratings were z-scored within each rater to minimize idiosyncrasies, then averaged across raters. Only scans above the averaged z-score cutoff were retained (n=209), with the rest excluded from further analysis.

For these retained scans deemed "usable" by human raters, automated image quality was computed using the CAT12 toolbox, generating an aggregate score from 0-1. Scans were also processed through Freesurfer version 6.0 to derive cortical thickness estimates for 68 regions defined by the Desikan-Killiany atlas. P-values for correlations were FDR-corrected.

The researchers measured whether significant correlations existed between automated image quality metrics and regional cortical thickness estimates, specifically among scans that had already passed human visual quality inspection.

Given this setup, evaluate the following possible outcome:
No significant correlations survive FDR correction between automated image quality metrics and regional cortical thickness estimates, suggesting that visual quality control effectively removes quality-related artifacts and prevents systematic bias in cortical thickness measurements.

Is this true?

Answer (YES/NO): NO